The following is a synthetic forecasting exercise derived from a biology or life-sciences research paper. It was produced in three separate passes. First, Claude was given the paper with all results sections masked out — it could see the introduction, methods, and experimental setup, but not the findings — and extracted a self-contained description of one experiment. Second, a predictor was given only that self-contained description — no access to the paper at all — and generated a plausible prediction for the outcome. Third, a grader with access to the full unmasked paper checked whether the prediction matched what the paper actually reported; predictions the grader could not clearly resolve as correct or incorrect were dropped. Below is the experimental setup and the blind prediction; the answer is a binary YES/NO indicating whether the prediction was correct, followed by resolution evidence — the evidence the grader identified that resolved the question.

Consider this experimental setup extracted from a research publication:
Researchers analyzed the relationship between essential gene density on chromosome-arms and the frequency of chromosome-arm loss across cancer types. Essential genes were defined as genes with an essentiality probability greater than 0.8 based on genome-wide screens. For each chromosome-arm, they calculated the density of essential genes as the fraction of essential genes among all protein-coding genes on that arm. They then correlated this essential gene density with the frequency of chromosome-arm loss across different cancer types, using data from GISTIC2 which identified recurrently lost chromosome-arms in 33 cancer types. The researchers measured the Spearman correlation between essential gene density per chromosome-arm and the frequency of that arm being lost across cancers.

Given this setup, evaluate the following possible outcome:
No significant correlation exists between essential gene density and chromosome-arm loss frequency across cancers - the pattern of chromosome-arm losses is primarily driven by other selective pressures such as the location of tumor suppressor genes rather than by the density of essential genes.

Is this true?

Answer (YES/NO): YES